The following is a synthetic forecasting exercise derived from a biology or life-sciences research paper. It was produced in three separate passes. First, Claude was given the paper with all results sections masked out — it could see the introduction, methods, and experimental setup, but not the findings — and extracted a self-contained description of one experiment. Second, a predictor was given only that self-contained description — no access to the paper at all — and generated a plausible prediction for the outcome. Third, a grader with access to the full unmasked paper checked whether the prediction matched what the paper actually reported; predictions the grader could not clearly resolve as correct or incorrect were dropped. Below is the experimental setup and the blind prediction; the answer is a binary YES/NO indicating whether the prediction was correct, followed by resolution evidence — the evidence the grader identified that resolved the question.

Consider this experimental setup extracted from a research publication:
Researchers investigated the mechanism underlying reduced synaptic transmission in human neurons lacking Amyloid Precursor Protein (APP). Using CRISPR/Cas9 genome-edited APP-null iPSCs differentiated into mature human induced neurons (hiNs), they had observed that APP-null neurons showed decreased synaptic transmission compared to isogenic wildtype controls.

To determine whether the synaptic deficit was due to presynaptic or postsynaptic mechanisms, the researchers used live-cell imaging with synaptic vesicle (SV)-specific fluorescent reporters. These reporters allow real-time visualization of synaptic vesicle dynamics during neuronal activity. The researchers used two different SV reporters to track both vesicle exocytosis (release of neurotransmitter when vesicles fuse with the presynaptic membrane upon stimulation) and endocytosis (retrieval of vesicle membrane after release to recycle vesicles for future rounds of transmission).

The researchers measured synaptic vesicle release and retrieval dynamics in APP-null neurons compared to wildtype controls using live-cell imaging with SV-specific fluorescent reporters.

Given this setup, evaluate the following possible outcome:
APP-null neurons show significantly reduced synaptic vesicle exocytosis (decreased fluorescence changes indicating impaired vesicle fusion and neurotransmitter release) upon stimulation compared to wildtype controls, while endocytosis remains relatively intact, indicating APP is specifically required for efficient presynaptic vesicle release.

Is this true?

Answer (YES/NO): NO